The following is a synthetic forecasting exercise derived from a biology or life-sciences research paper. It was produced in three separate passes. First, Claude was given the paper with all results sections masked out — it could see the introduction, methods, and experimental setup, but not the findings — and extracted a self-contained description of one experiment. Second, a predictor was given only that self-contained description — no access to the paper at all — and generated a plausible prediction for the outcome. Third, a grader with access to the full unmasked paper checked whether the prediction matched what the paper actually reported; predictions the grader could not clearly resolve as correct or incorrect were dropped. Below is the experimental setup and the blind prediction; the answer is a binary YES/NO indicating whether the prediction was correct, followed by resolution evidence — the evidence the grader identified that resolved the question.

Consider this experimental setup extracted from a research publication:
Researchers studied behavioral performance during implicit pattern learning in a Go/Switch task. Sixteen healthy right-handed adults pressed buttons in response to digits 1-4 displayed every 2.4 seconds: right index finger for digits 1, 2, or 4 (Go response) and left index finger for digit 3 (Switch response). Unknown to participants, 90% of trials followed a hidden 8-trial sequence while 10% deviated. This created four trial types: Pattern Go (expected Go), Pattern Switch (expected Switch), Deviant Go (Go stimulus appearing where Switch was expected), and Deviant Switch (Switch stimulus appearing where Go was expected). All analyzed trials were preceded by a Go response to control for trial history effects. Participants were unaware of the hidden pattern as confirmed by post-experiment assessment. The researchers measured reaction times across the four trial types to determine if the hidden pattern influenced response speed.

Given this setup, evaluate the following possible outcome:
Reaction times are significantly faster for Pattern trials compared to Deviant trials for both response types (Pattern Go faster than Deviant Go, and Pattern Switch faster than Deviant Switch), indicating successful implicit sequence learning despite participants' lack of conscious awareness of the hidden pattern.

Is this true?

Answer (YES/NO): NO